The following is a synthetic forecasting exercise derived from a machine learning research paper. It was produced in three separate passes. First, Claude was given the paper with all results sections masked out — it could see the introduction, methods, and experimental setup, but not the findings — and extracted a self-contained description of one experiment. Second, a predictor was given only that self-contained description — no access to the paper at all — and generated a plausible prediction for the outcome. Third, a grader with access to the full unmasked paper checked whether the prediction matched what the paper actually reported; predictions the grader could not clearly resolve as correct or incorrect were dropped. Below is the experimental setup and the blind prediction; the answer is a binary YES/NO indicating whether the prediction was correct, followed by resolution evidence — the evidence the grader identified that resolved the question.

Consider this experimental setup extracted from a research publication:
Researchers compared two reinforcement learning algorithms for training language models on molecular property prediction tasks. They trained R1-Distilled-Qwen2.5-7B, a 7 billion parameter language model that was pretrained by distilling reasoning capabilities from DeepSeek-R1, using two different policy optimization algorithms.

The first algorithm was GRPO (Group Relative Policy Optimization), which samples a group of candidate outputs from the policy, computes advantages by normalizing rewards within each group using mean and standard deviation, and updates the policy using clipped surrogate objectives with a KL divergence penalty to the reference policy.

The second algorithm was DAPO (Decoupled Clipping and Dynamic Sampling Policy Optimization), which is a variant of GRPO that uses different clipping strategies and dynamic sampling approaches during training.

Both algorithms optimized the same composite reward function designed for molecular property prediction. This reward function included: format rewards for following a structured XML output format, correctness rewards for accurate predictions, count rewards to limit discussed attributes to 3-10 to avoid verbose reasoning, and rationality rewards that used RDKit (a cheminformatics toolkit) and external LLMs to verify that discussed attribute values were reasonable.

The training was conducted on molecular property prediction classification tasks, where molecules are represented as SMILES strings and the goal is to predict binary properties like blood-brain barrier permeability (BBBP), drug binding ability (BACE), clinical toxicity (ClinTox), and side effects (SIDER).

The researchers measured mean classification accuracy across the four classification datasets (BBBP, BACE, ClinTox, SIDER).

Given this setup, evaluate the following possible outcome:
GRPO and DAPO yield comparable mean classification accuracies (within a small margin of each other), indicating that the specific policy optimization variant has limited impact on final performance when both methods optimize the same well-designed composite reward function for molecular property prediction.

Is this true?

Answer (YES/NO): YES